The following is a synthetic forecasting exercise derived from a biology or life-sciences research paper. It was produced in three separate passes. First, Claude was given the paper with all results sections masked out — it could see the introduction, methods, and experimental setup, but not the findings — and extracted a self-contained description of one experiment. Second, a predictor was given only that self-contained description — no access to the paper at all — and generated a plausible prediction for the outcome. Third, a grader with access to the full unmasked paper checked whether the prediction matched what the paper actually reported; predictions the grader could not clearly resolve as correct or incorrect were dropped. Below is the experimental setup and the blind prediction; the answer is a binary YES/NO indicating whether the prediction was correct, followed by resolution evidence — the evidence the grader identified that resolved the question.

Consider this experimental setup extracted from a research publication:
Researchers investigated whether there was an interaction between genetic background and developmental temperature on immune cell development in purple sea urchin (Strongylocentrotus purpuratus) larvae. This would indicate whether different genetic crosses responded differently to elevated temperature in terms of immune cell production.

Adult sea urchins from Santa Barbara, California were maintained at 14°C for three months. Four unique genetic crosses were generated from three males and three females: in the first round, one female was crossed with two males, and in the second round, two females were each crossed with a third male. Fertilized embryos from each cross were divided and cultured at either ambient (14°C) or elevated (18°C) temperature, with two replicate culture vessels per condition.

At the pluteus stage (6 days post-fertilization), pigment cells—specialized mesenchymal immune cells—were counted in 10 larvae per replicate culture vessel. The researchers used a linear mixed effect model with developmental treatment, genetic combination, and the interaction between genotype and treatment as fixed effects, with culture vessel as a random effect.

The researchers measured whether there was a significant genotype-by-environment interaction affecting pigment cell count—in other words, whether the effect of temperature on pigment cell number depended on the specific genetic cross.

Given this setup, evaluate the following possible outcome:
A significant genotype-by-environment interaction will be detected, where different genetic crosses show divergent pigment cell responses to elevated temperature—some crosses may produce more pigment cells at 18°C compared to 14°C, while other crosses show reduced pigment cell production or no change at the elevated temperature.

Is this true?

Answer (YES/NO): NO